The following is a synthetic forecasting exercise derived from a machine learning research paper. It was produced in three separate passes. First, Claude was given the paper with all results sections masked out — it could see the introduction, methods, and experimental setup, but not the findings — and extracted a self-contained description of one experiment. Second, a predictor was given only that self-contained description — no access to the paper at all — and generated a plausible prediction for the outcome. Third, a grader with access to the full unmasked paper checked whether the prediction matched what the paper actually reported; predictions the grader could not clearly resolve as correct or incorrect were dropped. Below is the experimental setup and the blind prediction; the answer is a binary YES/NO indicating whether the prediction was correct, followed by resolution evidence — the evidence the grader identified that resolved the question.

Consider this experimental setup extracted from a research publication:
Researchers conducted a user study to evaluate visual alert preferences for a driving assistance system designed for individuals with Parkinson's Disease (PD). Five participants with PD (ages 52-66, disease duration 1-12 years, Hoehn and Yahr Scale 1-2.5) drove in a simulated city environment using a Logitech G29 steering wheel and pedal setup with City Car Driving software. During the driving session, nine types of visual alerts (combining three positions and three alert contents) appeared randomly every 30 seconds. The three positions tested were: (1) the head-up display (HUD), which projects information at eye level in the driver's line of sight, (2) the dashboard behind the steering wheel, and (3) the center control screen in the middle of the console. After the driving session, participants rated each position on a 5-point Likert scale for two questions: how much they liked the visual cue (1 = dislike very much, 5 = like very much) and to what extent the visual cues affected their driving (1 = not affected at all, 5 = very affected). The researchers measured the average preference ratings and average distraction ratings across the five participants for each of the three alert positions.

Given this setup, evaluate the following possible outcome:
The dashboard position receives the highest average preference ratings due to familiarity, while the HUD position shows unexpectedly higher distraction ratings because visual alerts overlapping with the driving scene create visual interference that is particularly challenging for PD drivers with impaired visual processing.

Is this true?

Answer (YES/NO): NO